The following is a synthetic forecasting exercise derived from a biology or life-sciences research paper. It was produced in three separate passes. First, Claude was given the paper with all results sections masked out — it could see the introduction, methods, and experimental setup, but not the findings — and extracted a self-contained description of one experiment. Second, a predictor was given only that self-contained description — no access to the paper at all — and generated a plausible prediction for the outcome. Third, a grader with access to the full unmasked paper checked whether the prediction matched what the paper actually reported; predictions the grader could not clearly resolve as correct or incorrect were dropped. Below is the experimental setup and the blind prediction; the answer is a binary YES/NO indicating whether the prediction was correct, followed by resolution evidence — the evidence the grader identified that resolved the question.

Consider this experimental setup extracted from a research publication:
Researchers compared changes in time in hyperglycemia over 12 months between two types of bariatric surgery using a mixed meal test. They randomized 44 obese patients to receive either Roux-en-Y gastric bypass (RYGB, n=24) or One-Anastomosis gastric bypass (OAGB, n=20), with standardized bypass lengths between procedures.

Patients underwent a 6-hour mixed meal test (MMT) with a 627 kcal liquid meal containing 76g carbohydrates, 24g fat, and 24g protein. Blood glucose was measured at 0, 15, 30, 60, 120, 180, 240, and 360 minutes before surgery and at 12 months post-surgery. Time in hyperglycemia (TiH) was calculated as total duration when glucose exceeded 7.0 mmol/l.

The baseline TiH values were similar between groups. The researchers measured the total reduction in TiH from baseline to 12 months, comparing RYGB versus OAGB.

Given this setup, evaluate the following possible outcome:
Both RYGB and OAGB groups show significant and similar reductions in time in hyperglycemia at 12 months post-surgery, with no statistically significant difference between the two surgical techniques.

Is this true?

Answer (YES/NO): NO